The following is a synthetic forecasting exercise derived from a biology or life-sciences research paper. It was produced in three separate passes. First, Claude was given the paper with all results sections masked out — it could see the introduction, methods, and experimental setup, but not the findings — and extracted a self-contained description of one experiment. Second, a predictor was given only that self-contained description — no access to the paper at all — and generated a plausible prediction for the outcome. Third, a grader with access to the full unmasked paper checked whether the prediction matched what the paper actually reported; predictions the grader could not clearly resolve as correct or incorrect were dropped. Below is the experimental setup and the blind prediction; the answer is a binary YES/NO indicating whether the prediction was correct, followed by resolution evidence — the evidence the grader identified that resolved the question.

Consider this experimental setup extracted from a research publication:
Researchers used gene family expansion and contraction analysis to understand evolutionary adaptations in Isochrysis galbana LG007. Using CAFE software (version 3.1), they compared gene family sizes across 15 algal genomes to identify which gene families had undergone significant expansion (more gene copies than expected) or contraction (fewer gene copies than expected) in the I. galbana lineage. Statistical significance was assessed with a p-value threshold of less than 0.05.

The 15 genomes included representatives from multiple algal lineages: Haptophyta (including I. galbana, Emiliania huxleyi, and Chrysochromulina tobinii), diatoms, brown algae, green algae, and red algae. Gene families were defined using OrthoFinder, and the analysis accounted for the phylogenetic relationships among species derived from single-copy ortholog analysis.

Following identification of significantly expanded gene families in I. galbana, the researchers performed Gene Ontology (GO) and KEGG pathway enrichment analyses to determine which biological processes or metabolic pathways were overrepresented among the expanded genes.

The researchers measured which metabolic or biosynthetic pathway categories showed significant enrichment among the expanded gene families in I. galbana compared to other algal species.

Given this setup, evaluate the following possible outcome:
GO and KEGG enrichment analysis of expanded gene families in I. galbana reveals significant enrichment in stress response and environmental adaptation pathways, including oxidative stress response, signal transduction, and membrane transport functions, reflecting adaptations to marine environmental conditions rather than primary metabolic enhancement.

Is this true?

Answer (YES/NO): NO